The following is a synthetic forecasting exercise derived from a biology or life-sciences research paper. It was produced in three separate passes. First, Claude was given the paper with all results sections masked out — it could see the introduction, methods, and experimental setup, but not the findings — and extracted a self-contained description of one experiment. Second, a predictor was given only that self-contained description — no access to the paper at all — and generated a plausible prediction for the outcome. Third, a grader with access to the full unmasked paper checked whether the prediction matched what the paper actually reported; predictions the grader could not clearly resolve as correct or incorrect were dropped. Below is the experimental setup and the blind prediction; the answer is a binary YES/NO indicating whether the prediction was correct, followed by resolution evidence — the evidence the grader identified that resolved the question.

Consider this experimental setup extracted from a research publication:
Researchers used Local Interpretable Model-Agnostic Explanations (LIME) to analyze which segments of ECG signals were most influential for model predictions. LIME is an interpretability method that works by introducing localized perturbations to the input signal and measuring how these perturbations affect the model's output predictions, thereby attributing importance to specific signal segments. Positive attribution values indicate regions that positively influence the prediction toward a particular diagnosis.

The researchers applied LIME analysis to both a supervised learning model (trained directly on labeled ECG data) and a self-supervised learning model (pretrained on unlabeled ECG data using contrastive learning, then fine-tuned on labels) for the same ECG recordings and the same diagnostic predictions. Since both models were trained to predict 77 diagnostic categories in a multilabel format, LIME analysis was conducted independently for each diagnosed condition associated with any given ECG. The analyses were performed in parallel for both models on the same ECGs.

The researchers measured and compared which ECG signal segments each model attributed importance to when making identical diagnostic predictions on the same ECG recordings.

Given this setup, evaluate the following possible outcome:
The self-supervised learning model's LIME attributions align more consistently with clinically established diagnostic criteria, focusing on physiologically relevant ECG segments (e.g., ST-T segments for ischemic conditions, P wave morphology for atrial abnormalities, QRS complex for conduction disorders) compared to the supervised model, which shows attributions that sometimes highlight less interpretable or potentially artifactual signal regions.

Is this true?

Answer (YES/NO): NO